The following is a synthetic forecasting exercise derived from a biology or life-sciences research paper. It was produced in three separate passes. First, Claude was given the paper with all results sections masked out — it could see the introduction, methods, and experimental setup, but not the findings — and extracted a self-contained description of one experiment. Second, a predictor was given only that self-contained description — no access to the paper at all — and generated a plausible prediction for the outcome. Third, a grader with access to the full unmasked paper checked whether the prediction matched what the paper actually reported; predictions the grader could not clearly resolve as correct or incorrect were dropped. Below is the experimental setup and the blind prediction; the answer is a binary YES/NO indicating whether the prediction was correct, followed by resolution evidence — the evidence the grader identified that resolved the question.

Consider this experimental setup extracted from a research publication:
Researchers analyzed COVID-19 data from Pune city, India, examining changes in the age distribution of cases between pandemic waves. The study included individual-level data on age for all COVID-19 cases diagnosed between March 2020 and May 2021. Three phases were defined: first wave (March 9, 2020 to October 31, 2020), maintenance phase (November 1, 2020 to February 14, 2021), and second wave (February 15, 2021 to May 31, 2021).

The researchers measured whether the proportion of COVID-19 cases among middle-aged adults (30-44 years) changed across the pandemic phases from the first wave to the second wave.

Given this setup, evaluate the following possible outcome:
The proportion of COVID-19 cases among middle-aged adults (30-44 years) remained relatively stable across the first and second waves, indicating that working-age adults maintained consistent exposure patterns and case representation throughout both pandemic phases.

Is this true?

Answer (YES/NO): NO